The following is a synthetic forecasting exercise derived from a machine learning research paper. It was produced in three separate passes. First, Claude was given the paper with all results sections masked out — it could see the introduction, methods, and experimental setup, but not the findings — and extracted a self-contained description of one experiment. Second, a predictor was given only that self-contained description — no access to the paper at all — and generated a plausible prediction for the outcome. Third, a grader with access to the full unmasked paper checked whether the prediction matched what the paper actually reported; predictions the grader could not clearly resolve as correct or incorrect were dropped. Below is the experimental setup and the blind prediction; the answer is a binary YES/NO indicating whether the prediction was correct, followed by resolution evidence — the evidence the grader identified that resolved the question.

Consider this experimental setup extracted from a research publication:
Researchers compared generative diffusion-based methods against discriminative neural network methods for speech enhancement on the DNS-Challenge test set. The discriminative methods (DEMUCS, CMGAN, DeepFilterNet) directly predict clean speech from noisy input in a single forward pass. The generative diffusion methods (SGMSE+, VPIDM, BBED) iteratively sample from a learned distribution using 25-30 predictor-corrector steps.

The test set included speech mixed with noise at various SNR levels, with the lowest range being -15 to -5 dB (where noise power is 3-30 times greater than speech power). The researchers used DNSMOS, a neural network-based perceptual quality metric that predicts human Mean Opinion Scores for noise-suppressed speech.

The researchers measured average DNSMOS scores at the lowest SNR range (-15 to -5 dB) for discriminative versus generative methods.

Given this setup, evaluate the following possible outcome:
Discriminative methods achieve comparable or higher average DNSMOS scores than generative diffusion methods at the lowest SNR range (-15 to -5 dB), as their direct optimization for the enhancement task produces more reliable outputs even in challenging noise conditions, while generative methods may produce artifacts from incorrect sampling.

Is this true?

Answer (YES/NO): NO